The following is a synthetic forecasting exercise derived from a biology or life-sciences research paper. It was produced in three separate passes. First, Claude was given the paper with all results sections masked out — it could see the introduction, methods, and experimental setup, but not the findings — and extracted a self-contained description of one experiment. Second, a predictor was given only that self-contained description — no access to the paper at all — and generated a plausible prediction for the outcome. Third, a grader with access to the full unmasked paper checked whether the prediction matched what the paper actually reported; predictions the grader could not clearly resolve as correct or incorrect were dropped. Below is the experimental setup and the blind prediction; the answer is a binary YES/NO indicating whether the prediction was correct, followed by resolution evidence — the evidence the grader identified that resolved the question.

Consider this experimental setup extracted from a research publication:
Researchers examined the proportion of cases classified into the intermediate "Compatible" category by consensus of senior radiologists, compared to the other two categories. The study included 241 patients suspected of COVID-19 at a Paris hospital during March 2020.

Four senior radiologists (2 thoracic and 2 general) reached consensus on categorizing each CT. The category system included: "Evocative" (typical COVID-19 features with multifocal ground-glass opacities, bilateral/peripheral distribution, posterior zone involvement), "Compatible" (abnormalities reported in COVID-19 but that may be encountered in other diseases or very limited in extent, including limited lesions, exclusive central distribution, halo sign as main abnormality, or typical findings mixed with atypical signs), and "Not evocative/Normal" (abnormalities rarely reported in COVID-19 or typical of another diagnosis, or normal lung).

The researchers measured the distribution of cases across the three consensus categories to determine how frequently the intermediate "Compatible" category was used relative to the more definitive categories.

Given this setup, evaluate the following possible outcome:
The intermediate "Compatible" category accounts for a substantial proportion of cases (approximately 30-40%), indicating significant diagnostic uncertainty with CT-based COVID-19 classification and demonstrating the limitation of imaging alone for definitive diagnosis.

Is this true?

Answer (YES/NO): NO